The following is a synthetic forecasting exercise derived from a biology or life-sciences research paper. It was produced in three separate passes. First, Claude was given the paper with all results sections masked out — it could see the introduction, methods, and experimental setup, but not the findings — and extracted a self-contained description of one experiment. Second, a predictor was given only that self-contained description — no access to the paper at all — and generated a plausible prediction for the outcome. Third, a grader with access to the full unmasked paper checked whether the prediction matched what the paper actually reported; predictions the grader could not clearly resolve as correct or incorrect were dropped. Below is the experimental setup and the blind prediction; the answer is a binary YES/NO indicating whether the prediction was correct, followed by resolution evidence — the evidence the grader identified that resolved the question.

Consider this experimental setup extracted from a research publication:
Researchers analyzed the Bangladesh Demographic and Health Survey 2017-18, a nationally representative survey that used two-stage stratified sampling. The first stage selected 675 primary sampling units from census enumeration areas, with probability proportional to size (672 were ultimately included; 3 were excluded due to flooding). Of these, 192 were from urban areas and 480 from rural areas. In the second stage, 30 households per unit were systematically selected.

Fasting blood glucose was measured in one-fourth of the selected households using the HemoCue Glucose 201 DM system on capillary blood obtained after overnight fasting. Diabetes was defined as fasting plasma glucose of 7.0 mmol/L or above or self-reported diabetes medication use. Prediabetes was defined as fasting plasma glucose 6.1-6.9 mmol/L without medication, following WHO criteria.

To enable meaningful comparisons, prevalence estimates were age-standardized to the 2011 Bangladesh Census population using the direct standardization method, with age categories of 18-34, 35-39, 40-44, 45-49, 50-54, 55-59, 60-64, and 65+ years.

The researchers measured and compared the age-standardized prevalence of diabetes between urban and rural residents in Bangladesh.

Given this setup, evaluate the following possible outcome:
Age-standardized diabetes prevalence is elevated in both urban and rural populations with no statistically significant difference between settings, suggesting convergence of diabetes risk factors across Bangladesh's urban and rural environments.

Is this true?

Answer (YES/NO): NO